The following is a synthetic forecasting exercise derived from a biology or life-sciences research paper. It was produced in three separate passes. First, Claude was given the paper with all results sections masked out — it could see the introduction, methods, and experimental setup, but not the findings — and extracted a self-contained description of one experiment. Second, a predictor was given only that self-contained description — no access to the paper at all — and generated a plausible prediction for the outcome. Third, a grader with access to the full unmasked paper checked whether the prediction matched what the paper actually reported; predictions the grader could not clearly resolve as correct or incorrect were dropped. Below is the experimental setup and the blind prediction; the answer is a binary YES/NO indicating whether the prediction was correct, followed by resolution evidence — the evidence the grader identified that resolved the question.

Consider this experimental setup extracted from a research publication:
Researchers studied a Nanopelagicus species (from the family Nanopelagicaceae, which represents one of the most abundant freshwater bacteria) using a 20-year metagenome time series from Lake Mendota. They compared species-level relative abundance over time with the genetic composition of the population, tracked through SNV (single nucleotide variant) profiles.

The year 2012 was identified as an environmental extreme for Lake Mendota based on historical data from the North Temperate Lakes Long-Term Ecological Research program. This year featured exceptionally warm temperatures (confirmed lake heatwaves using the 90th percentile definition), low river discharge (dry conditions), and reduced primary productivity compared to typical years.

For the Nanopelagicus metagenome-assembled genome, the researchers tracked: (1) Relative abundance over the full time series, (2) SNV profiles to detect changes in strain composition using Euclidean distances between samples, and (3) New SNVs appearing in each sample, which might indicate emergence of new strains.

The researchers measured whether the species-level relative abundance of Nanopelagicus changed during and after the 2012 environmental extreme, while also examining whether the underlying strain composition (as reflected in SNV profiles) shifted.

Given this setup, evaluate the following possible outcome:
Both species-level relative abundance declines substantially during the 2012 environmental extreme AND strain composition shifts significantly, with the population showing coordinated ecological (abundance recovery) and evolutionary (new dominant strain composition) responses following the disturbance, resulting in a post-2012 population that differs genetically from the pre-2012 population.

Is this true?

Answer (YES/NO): NO